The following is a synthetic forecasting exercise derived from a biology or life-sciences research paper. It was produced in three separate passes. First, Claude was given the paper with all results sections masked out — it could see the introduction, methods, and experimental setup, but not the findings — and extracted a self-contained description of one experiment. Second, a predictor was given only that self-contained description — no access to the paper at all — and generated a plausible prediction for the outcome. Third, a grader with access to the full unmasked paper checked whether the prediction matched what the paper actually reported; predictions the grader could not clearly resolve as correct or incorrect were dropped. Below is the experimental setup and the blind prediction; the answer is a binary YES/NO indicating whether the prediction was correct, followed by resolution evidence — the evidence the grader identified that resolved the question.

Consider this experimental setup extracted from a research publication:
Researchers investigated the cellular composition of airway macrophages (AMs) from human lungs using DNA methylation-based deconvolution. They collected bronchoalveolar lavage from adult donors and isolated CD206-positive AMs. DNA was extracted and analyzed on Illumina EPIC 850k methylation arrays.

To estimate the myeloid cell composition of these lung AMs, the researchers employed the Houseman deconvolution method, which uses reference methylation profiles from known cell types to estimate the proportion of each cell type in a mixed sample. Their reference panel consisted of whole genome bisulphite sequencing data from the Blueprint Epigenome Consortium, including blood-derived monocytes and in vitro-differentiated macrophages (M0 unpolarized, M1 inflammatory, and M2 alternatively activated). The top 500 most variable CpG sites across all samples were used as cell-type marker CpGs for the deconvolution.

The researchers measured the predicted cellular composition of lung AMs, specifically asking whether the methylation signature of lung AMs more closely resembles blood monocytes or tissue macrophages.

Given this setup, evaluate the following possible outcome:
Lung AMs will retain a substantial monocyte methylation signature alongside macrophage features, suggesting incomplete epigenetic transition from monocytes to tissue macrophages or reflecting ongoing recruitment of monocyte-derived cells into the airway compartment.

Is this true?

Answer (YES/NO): YES